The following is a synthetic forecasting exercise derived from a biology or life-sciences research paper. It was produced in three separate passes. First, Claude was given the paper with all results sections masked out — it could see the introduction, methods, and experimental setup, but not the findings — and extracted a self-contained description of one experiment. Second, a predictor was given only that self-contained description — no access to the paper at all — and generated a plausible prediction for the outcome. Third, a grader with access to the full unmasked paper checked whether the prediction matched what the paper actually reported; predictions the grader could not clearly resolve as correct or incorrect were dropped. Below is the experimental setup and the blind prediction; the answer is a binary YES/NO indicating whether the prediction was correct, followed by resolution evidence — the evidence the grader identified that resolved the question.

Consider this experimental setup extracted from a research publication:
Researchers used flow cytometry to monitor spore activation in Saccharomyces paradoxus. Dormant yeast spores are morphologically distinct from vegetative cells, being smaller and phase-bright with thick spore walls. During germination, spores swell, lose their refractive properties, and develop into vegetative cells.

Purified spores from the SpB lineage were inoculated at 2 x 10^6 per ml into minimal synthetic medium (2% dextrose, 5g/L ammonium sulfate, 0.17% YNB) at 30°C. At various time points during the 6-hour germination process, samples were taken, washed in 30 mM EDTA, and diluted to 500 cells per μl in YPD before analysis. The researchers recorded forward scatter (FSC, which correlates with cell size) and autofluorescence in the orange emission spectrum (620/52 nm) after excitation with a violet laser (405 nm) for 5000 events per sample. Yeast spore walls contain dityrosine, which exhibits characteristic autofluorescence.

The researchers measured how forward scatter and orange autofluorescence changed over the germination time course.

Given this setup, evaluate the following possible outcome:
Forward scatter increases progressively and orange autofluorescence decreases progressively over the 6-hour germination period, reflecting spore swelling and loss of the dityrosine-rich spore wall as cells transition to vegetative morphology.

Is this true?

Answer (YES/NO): NO